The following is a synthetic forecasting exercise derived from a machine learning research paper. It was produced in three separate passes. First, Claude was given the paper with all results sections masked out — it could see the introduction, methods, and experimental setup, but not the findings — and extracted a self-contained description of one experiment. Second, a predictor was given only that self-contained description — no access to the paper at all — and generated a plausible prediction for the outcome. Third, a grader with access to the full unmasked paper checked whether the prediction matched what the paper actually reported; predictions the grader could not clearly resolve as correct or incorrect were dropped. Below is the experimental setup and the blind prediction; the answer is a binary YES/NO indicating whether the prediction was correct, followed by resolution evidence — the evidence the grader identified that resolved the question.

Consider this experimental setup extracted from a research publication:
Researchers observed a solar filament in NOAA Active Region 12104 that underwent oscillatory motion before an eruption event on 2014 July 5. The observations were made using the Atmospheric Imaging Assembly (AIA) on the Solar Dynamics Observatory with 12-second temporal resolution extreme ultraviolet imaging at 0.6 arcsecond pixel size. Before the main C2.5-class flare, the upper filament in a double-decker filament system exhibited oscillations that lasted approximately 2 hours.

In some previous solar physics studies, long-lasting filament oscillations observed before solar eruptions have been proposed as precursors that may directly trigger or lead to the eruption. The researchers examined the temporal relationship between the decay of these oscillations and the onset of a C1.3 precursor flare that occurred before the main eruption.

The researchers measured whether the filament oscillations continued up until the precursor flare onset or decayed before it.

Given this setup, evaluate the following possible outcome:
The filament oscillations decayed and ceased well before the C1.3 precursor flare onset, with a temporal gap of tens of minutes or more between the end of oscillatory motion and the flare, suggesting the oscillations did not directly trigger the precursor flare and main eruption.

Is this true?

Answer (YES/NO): YES